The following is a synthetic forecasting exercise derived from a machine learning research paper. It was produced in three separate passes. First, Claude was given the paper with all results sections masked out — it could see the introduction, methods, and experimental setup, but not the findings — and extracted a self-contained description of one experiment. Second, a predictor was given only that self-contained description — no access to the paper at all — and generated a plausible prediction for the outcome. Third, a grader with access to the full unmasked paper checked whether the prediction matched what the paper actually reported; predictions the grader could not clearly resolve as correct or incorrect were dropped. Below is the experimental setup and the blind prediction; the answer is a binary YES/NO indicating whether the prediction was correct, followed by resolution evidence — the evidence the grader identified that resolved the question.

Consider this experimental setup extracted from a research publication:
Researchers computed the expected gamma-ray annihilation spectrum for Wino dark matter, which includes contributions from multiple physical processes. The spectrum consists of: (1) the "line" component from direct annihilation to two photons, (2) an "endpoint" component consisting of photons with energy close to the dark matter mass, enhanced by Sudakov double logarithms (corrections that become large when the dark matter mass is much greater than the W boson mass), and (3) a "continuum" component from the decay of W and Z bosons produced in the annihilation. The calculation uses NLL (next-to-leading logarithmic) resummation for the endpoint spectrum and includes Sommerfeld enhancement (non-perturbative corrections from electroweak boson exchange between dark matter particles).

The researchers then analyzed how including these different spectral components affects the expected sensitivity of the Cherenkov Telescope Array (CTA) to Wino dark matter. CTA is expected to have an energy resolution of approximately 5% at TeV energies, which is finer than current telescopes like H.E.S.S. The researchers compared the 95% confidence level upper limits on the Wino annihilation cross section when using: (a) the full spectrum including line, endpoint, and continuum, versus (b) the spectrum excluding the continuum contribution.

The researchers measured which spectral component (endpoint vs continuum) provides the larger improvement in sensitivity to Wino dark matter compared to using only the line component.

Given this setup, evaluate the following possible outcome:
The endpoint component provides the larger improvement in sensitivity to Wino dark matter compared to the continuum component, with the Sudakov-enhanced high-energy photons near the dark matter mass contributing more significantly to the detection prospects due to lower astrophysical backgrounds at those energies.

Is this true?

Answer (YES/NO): YES